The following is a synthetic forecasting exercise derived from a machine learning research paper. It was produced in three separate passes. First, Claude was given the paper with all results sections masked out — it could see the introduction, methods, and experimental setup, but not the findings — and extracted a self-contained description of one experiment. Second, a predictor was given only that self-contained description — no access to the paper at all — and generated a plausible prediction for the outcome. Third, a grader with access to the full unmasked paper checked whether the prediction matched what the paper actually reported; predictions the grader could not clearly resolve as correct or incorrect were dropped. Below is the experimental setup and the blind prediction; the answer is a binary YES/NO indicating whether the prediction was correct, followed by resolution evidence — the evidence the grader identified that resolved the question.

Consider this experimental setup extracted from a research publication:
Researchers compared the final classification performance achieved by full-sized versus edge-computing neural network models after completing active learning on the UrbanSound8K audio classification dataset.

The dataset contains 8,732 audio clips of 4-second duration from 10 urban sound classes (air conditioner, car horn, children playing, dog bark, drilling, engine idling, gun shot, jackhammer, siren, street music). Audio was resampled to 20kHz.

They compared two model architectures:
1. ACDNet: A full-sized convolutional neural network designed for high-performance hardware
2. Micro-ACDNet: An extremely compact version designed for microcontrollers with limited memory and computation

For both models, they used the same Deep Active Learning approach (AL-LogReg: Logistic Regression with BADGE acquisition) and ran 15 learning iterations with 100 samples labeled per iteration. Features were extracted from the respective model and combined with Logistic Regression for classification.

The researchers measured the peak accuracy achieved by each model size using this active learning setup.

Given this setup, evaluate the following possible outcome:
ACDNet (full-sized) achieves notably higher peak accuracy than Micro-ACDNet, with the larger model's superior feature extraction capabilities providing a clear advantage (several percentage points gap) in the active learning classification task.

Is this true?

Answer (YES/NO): YES